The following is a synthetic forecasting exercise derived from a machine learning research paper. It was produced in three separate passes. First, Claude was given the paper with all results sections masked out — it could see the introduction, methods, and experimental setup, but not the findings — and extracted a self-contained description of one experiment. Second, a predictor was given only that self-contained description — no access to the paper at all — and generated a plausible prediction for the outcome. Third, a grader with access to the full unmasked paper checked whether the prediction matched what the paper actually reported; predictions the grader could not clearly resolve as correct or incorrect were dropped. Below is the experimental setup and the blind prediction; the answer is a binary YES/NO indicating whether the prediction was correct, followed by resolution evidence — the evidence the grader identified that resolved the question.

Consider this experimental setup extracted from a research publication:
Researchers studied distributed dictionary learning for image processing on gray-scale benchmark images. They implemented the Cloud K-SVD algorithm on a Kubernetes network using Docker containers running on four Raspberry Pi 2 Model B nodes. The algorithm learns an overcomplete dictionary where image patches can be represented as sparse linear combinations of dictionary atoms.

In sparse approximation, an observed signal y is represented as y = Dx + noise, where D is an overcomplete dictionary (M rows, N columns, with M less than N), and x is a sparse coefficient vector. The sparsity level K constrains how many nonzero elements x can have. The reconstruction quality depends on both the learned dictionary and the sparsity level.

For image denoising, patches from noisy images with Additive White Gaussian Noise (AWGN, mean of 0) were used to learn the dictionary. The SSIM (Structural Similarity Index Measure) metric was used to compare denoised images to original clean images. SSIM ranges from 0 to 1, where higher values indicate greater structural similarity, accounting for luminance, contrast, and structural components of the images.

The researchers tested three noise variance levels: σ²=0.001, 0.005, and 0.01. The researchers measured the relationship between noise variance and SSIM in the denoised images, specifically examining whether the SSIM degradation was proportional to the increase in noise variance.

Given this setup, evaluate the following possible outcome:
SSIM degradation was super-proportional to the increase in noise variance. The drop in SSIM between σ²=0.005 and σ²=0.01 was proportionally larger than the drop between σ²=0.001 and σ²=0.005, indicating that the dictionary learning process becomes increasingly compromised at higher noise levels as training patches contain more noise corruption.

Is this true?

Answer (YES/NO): NO